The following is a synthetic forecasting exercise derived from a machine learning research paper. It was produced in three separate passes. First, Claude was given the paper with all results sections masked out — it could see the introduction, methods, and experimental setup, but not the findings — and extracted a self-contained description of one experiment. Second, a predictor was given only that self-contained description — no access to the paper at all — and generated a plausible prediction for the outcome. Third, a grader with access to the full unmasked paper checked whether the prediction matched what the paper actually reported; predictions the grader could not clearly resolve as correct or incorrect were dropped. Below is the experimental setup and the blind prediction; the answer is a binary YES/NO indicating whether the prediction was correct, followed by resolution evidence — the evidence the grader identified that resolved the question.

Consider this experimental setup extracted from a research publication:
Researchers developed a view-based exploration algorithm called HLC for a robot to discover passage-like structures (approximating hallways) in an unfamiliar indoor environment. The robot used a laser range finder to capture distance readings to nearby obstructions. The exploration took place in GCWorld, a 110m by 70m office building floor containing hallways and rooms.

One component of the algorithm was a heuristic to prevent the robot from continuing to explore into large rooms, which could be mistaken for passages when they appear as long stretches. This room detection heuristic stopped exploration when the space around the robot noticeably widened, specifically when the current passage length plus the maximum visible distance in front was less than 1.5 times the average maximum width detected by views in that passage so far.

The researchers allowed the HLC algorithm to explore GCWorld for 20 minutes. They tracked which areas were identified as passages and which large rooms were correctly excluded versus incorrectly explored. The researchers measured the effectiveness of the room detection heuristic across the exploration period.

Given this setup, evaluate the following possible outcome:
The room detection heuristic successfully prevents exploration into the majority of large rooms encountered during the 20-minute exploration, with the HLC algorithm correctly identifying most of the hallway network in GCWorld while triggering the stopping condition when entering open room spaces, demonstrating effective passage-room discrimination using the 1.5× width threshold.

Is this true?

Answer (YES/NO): YES